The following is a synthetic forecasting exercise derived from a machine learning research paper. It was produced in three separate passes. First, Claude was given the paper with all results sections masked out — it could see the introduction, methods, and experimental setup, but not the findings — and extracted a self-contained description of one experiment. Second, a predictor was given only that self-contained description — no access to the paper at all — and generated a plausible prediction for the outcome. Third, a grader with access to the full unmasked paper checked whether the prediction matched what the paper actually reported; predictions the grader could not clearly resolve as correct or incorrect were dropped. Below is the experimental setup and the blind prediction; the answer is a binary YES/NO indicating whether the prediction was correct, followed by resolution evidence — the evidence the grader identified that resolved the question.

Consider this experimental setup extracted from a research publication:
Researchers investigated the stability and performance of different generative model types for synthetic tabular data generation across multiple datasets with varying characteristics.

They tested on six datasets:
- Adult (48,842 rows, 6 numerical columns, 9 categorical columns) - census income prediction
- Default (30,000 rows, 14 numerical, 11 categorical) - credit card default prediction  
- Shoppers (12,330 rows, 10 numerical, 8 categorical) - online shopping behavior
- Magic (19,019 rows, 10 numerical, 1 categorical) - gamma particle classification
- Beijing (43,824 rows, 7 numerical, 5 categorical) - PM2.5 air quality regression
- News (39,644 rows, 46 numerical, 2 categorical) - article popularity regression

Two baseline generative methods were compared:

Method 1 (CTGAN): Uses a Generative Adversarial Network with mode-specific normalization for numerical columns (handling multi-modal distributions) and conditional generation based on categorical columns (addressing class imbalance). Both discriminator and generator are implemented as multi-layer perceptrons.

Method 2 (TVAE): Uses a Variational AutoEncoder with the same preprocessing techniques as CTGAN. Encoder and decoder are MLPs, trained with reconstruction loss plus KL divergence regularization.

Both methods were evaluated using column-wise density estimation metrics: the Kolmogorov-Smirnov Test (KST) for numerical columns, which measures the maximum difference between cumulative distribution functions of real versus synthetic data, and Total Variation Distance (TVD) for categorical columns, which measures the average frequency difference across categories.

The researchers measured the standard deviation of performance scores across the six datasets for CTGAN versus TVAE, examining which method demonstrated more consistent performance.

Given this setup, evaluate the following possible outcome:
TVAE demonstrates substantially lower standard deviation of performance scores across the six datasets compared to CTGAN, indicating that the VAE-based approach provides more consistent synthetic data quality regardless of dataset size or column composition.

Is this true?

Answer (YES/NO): NO